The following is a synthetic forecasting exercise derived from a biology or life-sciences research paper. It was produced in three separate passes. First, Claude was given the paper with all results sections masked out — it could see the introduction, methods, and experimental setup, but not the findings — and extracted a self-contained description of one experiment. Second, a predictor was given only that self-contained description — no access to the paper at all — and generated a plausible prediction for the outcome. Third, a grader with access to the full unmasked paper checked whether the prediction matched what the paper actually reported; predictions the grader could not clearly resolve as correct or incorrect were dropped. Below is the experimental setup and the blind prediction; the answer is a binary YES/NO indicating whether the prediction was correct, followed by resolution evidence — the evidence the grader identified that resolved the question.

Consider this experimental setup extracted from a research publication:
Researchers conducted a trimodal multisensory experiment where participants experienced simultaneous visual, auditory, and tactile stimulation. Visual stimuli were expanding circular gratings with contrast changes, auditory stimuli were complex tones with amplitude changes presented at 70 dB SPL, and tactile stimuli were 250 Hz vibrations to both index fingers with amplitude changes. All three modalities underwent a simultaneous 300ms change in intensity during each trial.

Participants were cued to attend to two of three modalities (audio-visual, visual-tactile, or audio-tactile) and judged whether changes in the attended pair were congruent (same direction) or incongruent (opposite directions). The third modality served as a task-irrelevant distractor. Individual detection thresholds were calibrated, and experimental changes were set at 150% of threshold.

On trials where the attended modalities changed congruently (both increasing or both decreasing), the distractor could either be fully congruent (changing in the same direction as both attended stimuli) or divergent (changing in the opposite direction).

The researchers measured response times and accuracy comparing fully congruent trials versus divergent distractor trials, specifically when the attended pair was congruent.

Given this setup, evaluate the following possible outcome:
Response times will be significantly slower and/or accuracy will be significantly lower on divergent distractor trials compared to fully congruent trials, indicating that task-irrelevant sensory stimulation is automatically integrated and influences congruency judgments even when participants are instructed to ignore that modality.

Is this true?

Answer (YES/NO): YES